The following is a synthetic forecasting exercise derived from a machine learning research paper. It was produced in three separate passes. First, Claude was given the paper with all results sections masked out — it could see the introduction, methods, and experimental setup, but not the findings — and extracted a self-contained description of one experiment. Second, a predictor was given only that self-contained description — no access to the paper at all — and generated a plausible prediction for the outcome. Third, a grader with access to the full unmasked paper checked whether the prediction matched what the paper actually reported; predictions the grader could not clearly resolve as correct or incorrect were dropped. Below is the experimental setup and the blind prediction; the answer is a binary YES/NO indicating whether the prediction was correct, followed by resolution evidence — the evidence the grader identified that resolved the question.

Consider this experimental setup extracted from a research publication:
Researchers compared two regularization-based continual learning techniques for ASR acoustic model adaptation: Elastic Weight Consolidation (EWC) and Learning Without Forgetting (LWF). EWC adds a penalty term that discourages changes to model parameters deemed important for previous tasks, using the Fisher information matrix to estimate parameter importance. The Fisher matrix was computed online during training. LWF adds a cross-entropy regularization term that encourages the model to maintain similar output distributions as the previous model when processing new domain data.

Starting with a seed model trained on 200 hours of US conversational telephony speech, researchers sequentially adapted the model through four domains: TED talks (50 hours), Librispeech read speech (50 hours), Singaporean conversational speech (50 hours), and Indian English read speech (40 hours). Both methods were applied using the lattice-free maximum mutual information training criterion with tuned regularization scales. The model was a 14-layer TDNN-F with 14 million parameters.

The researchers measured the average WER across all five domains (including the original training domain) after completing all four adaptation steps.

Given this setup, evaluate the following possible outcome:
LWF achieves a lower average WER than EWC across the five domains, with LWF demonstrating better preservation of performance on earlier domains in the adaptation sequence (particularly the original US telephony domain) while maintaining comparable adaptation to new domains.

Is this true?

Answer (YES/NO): NO